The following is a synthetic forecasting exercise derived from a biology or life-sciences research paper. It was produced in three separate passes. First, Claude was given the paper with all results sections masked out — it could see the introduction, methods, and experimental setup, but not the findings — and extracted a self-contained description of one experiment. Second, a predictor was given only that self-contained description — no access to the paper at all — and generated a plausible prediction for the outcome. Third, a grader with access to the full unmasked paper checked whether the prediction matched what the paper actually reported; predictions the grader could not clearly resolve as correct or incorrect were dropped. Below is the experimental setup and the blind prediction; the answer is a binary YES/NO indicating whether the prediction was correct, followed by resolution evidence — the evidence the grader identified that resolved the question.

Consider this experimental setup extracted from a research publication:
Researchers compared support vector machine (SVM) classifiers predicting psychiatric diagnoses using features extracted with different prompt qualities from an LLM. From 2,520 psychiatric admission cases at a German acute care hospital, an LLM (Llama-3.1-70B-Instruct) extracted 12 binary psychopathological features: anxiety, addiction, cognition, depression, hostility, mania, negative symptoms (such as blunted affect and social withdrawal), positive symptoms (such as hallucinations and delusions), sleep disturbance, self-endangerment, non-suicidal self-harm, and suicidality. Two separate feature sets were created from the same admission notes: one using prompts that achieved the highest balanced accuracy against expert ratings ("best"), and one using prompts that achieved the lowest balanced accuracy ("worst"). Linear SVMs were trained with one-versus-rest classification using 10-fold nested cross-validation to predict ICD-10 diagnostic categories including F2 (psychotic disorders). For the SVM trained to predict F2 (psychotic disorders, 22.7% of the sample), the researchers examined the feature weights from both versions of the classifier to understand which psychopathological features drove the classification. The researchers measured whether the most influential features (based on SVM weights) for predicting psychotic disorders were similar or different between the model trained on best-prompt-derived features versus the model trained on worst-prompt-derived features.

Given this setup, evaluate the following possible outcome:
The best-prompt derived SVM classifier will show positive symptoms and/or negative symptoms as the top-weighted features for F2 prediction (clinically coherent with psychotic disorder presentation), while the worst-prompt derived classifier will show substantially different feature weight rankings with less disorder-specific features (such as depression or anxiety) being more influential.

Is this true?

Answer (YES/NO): NO